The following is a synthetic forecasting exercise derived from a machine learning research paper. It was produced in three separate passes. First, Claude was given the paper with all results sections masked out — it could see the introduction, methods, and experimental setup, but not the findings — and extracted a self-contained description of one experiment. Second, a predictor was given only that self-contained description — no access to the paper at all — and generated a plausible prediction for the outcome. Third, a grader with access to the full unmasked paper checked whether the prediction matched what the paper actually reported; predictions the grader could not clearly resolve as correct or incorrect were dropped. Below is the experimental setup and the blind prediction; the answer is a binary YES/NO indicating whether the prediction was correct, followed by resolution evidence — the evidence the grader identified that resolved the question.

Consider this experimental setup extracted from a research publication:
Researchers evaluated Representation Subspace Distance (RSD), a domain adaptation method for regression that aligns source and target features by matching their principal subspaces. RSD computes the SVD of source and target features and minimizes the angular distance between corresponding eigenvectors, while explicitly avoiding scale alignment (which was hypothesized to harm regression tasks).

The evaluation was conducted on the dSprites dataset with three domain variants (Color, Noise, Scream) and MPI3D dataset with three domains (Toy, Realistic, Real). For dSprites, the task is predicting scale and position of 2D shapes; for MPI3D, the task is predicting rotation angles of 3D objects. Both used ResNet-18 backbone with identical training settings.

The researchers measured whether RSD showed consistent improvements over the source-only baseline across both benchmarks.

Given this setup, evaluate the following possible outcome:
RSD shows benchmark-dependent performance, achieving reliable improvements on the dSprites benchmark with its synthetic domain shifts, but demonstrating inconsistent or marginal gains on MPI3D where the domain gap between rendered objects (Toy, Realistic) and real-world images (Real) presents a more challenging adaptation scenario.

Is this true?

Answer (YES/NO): NO